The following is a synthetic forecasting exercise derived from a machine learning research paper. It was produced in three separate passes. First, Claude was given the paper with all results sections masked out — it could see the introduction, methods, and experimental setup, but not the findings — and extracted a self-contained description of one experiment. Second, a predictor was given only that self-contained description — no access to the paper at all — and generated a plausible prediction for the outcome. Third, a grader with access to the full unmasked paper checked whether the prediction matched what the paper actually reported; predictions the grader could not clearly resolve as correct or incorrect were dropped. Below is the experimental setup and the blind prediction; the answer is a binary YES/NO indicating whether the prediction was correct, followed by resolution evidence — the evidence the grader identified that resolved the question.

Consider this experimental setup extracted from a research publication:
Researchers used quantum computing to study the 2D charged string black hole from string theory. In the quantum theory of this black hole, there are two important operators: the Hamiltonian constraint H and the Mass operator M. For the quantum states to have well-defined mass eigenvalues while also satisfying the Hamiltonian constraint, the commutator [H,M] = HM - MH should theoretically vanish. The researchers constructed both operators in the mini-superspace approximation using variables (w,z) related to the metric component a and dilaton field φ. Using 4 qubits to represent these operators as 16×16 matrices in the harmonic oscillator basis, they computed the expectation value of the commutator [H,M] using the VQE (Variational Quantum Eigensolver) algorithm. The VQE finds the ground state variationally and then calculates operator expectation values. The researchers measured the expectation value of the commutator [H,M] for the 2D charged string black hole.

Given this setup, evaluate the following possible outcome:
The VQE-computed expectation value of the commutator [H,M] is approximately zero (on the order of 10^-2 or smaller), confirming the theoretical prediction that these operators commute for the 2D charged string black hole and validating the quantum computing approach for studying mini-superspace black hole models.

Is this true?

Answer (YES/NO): YES